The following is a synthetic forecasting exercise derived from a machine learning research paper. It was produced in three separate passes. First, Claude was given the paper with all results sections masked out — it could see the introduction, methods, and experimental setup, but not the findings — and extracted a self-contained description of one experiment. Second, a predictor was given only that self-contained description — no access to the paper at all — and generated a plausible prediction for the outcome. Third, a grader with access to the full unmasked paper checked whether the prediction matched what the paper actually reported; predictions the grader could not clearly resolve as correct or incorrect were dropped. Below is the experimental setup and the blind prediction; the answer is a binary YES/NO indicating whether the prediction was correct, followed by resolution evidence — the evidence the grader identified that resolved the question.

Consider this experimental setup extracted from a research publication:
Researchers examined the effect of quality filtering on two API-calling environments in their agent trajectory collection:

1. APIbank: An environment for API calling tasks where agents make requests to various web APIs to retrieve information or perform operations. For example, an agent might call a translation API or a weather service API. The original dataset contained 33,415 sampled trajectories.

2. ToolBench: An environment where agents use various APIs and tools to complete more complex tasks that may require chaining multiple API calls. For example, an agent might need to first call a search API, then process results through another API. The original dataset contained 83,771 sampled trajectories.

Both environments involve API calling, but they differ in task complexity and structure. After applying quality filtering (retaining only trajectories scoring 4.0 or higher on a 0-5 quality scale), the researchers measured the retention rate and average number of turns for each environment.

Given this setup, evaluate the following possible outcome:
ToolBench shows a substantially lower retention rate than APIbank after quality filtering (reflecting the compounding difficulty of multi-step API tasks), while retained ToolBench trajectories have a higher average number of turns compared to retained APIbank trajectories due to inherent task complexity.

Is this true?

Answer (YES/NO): NO